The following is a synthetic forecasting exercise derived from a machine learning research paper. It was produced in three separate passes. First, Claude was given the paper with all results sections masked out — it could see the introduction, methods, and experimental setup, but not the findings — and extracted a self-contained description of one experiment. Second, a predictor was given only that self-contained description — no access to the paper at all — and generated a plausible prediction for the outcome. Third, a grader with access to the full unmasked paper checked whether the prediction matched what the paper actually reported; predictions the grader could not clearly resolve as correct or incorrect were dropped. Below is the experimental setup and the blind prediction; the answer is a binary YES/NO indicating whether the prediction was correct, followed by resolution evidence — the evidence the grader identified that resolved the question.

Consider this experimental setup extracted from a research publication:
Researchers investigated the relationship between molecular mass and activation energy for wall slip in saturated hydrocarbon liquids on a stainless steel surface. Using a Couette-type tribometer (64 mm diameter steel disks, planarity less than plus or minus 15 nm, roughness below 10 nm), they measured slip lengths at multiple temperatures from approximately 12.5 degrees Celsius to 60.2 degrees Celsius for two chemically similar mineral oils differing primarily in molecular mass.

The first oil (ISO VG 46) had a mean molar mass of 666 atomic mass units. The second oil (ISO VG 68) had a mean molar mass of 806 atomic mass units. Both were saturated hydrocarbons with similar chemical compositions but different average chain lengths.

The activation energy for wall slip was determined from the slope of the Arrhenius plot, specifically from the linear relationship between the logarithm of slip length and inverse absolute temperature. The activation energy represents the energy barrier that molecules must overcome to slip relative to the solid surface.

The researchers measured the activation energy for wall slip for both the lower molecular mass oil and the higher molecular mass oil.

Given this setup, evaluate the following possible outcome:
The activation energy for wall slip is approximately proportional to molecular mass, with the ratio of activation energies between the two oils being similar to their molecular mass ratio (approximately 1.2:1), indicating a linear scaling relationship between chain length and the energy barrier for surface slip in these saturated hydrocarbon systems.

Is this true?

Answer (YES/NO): NO